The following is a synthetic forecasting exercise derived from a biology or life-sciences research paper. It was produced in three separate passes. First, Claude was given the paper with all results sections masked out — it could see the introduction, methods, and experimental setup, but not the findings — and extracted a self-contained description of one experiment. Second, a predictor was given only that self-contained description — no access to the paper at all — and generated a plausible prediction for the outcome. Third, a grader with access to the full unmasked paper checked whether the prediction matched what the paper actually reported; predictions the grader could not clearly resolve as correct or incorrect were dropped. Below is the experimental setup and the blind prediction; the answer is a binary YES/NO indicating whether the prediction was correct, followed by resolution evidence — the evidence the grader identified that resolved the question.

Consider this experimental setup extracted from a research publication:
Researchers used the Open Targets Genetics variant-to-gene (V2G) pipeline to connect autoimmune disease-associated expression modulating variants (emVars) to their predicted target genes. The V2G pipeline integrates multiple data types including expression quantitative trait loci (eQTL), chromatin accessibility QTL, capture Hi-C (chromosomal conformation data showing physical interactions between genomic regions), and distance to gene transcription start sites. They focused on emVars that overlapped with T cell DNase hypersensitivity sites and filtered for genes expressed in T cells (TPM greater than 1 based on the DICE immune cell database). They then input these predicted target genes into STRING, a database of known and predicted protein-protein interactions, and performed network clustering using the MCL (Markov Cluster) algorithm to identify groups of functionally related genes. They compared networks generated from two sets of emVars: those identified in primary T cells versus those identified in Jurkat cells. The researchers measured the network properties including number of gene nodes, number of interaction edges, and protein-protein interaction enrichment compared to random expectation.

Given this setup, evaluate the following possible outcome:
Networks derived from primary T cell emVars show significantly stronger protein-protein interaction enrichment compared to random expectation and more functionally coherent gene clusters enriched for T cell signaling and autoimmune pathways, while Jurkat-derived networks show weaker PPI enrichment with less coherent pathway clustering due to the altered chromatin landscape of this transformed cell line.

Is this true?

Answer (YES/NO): NO